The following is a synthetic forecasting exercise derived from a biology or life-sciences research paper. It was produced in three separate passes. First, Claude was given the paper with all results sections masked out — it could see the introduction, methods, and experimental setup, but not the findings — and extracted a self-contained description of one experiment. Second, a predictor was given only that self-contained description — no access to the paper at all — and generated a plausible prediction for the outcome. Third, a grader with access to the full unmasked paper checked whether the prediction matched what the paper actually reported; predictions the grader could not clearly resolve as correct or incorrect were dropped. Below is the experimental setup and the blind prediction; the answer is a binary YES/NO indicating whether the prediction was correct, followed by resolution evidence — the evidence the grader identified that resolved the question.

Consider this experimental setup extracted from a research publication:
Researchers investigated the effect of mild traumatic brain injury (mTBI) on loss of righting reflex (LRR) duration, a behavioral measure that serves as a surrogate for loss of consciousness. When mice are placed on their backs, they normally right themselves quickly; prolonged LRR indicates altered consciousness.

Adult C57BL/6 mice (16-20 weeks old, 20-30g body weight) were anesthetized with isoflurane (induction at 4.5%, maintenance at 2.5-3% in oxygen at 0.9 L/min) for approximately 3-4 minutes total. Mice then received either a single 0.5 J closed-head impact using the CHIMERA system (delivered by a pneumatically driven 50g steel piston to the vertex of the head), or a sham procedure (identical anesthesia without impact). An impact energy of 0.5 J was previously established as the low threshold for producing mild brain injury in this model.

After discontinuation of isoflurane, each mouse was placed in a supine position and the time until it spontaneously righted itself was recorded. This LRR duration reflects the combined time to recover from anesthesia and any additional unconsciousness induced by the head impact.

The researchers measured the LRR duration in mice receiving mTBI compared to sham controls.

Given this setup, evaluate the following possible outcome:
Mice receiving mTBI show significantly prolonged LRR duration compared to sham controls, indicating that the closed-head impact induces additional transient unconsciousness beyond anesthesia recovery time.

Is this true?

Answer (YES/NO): YES